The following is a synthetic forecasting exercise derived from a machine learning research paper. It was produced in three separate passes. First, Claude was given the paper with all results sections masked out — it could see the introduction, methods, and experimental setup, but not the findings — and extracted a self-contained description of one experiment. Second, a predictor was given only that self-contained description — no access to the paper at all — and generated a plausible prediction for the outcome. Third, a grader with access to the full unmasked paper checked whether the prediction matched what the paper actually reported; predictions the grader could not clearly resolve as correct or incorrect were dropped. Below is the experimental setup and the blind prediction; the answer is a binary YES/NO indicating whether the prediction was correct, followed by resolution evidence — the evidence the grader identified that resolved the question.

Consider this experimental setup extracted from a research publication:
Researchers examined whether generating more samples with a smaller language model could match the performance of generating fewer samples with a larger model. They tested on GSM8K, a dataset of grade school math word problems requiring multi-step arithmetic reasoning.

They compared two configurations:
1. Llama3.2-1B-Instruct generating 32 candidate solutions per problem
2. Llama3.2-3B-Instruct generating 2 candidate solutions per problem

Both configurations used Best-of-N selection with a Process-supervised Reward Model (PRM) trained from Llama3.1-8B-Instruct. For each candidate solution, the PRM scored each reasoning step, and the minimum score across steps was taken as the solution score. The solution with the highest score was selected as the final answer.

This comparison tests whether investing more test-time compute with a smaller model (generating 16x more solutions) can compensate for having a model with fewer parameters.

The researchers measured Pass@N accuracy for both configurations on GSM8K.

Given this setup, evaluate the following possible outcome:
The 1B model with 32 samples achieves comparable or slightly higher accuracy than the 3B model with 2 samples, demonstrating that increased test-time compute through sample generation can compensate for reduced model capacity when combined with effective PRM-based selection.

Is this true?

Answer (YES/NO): NO